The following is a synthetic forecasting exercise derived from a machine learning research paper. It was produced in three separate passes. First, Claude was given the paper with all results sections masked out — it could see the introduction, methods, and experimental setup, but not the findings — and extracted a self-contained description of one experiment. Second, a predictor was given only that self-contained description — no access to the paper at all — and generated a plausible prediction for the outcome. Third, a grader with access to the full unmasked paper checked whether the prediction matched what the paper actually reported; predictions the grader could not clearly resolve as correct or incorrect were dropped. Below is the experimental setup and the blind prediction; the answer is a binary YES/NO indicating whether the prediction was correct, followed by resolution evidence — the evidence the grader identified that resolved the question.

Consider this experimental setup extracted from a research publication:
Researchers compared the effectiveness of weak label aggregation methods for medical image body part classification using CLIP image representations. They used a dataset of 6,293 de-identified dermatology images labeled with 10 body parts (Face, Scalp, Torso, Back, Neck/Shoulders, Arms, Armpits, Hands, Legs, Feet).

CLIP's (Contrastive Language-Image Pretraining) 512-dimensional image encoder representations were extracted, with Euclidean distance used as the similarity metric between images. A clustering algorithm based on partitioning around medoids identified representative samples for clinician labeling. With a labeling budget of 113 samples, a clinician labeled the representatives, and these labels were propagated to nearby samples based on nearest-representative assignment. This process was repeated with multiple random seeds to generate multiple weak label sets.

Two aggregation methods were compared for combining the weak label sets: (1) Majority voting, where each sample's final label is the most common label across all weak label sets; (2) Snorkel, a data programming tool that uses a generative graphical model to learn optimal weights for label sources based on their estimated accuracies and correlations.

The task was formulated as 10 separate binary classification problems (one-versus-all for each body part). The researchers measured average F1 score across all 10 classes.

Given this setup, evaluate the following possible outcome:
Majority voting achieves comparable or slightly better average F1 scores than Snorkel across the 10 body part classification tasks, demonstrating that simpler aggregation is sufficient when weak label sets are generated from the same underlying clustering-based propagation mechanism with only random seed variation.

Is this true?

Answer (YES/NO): YES